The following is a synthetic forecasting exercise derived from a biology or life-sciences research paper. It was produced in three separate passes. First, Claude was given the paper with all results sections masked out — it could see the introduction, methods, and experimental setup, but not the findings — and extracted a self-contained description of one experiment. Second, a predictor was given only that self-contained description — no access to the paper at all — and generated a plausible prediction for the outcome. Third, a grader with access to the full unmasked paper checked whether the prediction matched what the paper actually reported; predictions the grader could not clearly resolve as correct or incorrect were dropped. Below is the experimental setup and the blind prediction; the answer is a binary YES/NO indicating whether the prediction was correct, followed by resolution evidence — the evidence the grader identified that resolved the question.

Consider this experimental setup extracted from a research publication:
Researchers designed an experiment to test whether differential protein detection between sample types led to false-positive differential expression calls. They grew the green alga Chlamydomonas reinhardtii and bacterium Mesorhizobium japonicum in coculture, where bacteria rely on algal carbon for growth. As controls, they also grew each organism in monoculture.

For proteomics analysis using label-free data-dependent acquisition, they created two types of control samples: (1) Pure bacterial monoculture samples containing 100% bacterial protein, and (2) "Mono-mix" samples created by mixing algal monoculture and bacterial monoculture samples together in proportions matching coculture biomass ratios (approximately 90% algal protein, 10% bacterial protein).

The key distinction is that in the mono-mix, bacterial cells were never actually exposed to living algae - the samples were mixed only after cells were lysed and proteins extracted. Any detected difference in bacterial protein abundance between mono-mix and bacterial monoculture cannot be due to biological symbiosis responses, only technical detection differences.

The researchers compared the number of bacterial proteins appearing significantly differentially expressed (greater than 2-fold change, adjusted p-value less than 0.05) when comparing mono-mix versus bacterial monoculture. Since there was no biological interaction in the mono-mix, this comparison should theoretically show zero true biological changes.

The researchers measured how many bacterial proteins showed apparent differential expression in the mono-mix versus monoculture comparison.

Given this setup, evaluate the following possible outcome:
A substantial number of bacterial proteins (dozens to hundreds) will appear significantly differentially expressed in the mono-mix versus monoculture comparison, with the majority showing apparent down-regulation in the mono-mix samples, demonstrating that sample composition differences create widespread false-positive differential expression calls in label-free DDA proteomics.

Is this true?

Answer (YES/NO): YES